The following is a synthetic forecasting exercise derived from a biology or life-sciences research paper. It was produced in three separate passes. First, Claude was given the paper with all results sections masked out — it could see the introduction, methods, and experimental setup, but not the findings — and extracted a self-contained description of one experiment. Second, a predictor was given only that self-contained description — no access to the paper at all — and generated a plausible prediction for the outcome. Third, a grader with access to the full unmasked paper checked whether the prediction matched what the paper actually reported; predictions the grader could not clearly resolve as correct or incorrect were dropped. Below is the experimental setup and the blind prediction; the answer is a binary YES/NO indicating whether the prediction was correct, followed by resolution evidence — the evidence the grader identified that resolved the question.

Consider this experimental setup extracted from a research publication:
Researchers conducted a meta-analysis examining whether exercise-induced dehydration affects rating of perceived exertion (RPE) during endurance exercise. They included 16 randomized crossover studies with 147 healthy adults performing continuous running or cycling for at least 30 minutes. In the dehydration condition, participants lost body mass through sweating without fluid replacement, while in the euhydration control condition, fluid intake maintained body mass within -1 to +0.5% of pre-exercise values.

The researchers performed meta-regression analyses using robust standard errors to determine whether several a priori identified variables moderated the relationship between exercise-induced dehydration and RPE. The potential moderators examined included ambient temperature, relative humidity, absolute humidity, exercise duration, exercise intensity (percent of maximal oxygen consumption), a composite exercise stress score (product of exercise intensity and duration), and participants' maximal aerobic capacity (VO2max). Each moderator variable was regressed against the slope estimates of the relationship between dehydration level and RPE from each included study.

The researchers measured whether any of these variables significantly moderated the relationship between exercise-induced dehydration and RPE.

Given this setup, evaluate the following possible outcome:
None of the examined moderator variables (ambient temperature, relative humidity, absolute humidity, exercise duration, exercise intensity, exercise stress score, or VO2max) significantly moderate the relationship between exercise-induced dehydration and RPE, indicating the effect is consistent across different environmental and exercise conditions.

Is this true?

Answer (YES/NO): YES